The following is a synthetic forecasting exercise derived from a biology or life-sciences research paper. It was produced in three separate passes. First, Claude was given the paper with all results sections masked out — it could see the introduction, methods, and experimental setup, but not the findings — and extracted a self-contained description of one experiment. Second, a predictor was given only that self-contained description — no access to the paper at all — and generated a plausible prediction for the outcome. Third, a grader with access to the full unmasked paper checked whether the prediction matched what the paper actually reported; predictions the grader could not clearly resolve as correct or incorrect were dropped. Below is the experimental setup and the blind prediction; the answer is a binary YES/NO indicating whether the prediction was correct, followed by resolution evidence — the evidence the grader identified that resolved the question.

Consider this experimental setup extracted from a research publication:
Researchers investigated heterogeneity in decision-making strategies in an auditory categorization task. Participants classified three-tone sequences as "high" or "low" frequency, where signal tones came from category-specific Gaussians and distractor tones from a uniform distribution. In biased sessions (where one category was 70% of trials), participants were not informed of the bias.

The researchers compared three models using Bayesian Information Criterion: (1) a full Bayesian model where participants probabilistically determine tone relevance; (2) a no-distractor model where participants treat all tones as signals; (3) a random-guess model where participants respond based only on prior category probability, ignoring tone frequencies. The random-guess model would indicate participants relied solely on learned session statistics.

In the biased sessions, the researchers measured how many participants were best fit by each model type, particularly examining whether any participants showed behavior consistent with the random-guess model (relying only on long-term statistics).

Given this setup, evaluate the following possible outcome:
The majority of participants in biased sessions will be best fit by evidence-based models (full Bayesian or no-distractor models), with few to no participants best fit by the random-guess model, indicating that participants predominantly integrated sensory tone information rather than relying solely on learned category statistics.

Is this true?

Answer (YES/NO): YES